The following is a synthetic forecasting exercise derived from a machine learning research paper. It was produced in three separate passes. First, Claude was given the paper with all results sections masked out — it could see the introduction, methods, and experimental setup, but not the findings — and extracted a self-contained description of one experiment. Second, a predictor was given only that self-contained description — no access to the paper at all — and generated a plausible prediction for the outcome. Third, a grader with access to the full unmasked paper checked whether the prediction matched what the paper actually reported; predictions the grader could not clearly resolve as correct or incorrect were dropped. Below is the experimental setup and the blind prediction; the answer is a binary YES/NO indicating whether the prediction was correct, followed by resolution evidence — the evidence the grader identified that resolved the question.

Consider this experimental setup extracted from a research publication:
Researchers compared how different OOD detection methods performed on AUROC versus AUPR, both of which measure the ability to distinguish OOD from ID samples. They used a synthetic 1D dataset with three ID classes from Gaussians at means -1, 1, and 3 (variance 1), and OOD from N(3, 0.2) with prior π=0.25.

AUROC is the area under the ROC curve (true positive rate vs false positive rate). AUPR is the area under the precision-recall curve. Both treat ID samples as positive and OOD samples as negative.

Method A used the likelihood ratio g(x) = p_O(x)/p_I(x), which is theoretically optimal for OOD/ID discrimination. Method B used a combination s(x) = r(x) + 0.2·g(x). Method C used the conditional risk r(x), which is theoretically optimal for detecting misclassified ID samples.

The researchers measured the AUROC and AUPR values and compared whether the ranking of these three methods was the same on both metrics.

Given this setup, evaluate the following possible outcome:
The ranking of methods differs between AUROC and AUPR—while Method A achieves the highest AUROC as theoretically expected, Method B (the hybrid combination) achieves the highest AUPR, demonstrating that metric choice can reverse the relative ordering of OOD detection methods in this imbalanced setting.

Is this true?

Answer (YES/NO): NO